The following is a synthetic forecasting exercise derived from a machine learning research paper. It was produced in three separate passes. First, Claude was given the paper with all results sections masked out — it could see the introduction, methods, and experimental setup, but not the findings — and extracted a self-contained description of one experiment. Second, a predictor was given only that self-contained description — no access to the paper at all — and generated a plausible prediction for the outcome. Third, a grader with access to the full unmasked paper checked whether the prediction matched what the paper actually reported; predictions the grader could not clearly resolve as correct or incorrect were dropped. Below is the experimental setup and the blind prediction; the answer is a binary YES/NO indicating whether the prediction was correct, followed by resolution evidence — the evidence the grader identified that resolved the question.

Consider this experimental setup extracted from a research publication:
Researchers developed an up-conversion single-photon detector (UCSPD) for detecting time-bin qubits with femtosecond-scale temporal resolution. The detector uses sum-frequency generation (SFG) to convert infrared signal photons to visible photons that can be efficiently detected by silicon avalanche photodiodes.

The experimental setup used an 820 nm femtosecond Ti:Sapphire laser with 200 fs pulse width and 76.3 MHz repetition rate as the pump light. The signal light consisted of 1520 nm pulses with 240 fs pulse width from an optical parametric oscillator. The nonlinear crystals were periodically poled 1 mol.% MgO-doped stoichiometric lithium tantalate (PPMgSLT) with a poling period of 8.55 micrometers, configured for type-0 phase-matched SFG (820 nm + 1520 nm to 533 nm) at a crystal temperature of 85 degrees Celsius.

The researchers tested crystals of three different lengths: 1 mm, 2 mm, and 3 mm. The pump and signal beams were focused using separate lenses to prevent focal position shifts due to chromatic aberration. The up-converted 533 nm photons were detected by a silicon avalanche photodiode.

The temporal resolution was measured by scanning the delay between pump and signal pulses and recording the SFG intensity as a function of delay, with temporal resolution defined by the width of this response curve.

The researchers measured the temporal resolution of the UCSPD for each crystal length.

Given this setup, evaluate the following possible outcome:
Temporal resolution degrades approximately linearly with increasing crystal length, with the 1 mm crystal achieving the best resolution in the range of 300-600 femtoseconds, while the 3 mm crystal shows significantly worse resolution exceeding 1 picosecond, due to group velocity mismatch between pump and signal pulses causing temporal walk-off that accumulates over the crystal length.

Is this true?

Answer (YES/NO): NO